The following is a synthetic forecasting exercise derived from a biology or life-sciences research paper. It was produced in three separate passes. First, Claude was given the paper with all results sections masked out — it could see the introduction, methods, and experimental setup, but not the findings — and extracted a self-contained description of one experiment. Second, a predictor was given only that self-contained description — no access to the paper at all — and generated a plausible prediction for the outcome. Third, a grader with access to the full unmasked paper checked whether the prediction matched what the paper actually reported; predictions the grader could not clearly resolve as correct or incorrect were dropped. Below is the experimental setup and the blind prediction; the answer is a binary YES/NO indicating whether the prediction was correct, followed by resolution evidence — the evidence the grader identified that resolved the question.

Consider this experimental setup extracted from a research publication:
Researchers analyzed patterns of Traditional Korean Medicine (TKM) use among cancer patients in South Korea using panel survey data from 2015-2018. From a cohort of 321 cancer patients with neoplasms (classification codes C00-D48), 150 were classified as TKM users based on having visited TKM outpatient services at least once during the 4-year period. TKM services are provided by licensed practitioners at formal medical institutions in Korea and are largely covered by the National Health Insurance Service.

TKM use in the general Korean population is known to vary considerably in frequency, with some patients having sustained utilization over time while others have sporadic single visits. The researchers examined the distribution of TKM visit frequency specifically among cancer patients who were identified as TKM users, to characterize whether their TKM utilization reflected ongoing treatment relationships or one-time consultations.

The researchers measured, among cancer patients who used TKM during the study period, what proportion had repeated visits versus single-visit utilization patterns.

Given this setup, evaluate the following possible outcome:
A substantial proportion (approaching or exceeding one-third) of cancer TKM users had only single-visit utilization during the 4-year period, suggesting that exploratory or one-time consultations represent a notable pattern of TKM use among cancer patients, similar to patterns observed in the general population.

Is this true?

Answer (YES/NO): YES